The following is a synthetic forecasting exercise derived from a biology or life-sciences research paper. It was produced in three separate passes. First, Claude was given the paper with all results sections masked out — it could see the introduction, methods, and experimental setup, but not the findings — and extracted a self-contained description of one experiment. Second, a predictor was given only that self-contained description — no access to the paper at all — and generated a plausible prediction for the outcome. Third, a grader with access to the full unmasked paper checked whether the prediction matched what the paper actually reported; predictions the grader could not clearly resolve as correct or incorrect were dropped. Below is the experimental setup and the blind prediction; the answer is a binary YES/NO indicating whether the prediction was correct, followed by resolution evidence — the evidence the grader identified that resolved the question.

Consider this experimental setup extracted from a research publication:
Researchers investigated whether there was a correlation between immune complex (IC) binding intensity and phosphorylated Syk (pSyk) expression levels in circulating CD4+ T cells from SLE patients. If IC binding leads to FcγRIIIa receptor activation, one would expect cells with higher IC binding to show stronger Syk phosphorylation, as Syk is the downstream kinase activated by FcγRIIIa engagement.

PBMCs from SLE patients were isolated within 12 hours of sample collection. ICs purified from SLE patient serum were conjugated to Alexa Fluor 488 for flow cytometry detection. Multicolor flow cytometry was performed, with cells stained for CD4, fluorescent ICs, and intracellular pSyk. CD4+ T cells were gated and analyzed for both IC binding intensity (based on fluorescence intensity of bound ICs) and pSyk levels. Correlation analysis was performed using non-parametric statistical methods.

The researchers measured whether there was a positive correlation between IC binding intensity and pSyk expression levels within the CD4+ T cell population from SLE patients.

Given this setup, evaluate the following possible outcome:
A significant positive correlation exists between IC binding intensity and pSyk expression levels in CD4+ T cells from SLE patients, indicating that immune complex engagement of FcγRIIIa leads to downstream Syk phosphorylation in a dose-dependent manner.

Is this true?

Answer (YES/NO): YES